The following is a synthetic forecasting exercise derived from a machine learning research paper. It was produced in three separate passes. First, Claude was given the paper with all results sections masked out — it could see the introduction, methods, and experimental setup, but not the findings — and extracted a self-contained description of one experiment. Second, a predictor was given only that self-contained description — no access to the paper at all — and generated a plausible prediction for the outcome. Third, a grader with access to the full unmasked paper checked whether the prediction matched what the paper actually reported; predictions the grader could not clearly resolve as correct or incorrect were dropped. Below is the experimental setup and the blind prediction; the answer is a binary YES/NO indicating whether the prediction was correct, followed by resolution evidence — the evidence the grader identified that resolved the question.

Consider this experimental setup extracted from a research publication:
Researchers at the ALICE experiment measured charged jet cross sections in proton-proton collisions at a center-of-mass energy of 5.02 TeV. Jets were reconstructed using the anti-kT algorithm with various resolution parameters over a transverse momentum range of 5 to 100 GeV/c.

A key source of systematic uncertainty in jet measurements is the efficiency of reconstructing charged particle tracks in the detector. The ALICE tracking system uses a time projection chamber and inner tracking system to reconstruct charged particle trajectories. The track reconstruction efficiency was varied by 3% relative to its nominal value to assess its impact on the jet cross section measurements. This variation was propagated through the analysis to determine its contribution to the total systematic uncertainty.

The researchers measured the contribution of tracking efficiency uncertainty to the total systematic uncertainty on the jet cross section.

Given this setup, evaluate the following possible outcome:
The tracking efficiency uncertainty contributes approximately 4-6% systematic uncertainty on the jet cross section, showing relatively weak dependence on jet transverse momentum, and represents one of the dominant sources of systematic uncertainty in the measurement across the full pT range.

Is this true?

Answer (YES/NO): NO